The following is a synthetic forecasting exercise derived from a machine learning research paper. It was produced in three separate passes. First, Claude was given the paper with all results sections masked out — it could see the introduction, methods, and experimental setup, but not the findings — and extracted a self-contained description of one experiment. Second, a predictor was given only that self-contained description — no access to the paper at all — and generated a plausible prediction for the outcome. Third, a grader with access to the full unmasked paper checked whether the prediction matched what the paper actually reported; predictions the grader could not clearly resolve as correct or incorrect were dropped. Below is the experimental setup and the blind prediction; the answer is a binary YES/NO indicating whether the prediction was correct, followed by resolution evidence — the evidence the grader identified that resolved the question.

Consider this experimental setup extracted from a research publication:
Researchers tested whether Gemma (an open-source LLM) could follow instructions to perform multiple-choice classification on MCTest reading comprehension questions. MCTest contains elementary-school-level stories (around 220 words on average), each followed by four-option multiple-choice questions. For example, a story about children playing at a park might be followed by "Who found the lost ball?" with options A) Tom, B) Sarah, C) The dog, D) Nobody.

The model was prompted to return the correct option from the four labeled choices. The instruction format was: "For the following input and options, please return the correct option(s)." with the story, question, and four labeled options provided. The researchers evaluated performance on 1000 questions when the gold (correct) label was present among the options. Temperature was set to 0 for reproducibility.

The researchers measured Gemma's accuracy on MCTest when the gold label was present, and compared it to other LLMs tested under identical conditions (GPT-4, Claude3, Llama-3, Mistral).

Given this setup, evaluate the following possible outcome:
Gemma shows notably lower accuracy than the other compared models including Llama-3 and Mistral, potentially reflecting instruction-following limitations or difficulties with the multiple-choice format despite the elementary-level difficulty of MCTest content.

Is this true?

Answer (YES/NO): YES